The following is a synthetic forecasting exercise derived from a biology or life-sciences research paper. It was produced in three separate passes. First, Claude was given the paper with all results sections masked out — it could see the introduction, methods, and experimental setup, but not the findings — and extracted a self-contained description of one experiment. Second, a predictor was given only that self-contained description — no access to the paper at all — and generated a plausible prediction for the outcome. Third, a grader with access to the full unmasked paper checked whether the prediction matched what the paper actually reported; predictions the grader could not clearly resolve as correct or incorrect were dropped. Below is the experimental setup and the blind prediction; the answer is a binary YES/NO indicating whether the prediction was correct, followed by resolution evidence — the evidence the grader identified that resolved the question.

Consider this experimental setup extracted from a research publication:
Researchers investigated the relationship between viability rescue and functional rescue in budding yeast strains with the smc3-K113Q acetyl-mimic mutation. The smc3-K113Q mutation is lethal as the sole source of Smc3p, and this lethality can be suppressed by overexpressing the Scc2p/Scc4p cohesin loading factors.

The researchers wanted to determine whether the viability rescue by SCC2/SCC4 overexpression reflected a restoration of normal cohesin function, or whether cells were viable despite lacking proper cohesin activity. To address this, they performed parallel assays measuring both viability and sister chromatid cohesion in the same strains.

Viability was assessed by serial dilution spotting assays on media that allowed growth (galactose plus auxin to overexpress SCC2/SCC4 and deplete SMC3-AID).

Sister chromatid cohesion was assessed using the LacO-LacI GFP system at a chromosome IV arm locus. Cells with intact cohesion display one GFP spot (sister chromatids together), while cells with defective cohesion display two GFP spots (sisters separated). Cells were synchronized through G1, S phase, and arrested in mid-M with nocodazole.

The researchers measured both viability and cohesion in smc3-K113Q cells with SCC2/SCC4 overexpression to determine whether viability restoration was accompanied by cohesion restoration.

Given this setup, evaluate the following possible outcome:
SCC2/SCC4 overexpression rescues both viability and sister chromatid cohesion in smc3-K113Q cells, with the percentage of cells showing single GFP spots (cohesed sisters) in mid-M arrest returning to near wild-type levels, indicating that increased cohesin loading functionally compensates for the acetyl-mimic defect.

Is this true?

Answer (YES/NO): NO